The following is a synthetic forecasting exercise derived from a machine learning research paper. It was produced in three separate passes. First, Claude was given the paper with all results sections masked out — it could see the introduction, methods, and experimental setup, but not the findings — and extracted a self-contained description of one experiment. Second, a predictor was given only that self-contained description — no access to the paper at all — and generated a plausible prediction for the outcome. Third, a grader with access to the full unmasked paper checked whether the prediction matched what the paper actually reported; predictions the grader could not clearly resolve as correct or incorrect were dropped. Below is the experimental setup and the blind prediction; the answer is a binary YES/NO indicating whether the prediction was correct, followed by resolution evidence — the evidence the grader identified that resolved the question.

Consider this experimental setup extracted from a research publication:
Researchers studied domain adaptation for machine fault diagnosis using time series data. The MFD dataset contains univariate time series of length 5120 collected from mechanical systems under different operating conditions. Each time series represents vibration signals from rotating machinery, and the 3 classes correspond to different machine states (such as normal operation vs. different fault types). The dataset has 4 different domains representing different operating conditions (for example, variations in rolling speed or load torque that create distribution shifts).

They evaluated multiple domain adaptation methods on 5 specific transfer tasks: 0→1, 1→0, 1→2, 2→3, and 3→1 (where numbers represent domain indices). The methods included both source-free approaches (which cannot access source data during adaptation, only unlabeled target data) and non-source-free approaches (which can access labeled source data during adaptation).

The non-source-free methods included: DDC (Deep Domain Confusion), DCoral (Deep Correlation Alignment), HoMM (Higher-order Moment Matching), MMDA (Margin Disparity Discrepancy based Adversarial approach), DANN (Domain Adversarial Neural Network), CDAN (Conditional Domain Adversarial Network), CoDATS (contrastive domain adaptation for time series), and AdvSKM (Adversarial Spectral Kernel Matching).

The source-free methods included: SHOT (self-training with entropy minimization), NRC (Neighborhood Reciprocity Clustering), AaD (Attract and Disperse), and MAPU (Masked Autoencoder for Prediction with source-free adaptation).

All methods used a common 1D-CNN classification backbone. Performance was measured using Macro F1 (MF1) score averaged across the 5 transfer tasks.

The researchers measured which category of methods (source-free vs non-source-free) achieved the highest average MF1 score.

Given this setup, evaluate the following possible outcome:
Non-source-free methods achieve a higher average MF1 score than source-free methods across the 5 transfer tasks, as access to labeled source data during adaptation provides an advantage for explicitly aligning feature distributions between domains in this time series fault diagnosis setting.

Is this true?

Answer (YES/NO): NO